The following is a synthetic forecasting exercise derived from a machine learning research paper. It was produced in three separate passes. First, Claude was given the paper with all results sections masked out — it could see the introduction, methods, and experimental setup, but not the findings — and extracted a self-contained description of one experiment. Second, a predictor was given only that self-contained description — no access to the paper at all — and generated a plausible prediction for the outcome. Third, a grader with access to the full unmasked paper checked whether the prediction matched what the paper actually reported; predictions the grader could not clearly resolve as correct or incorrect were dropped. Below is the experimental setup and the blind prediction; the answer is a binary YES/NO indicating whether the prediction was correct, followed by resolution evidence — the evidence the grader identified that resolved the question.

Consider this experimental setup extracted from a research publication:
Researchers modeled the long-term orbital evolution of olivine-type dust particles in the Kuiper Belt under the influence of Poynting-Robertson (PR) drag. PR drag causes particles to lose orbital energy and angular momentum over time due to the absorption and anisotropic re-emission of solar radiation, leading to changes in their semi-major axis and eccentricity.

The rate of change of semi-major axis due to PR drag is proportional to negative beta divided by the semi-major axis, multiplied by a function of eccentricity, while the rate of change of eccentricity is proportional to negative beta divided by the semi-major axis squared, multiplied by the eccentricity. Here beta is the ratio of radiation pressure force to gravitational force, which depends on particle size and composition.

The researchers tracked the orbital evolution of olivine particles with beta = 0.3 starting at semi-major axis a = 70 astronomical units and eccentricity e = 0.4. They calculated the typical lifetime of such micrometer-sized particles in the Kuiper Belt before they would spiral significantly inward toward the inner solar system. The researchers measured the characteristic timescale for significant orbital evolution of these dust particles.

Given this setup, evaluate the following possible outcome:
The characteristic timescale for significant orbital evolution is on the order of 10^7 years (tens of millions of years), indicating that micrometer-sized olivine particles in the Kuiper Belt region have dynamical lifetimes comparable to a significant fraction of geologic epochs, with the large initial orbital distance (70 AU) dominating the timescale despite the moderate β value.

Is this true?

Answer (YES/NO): NO